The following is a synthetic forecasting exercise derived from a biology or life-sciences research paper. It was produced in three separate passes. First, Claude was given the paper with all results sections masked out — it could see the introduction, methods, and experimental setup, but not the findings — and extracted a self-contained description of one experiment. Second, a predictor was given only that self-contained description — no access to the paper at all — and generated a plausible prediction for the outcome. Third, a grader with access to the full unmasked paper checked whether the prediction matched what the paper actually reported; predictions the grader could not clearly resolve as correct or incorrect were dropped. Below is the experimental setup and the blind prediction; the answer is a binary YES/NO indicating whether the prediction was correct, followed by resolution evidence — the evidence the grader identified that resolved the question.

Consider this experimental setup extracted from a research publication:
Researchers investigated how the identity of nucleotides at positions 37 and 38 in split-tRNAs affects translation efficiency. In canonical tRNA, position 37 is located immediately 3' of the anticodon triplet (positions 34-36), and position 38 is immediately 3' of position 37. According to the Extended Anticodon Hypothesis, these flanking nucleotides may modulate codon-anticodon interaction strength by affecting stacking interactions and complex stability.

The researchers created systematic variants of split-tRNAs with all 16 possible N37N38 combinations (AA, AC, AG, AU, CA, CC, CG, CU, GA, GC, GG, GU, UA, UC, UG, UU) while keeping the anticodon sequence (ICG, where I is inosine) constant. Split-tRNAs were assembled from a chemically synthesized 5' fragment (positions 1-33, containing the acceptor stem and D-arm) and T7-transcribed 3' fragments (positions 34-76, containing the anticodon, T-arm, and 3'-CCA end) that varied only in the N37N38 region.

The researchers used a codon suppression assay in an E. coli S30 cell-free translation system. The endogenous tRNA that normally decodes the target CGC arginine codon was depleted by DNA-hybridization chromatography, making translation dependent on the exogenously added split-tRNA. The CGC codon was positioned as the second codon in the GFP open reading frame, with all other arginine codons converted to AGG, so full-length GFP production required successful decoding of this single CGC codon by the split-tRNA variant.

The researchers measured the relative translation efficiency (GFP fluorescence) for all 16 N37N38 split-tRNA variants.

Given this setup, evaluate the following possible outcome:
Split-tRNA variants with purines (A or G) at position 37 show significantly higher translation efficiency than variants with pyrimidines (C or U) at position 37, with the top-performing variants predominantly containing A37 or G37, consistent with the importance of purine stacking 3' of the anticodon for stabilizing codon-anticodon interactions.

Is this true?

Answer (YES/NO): NO